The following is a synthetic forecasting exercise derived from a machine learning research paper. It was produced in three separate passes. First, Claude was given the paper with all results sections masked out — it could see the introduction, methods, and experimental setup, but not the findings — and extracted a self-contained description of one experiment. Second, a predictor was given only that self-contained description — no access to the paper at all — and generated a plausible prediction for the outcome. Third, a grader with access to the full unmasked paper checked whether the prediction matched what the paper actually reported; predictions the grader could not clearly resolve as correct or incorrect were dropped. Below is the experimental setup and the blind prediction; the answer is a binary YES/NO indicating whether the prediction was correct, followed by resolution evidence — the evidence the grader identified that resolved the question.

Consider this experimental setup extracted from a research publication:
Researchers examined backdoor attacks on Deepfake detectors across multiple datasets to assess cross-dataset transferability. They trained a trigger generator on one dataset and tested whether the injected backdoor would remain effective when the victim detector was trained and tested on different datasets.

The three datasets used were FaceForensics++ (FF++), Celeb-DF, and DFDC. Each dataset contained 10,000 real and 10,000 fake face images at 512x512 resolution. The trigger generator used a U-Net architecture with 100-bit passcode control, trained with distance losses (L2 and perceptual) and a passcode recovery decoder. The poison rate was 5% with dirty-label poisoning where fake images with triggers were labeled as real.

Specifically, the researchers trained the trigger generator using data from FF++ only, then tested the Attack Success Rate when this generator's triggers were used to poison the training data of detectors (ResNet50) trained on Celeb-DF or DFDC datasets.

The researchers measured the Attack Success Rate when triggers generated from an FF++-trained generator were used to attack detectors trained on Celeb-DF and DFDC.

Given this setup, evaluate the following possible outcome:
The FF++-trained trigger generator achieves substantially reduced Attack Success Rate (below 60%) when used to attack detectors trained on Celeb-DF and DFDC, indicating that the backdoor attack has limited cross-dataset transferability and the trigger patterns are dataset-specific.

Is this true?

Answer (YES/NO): NO